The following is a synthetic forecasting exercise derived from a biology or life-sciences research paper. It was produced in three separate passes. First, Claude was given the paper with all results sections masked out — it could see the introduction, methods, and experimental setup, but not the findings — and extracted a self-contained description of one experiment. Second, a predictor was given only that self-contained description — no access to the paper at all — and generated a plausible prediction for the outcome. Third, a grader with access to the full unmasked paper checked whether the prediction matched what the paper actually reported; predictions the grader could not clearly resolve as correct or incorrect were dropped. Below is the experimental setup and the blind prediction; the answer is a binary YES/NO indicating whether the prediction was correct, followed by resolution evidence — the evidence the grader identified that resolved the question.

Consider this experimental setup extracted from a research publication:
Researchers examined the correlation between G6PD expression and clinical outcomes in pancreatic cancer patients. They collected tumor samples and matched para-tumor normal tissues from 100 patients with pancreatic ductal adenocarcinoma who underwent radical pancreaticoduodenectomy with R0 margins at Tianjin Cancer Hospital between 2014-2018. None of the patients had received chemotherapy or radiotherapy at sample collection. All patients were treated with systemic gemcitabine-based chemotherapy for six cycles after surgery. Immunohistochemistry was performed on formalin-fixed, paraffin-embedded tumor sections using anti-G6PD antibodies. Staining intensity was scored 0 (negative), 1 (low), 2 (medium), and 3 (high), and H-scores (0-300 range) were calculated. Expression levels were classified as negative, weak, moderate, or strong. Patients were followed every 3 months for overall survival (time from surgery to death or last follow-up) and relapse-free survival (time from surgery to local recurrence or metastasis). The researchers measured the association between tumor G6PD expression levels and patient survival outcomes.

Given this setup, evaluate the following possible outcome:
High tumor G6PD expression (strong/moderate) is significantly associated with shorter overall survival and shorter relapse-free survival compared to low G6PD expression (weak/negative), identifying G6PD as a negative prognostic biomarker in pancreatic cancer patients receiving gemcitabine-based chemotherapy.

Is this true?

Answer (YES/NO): YES